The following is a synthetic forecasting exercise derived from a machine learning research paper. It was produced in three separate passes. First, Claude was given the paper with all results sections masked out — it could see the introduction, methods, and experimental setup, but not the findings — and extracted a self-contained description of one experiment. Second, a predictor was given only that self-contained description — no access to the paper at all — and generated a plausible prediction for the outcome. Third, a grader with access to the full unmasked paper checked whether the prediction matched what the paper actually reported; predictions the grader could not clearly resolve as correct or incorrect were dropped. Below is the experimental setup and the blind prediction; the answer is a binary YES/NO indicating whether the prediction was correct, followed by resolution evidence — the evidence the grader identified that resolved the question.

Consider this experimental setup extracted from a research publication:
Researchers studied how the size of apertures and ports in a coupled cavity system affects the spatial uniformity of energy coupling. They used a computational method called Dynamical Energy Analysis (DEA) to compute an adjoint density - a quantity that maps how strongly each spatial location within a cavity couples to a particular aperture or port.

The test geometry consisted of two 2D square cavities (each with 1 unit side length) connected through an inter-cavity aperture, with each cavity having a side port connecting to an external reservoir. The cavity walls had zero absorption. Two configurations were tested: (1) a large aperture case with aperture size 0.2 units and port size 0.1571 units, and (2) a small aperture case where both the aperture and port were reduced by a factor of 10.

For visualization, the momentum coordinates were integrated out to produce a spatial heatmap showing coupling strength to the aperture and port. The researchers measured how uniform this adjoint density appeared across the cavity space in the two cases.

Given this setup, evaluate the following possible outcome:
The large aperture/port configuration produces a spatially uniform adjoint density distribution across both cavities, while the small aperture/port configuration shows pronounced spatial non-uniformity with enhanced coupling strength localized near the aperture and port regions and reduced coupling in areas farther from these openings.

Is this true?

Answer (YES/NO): NO